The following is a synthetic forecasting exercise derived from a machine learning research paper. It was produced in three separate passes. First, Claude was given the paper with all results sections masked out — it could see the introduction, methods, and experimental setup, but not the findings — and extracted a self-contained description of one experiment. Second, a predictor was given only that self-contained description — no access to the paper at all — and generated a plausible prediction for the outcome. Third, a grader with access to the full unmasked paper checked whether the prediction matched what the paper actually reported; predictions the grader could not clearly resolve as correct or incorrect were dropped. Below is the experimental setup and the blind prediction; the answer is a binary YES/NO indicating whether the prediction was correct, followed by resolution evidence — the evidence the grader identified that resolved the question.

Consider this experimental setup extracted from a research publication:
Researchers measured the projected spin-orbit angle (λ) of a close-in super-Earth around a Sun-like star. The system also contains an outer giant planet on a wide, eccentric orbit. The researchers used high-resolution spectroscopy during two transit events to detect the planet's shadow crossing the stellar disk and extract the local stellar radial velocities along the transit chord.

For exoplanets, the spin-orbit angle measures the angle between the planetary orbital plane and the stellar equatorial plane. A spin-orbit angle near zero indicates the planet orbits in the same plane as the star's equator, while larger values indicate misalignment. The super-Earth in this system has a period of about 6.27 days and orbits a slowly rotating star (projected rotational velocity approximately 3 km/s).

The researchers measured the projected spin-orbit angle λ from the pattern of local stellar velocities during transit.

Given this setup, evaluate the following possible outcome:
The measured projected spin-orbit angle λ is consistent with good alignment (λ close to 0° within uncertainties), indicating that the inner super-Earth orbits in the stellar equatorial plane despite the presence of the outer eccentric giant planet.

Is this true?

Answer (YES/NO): NO